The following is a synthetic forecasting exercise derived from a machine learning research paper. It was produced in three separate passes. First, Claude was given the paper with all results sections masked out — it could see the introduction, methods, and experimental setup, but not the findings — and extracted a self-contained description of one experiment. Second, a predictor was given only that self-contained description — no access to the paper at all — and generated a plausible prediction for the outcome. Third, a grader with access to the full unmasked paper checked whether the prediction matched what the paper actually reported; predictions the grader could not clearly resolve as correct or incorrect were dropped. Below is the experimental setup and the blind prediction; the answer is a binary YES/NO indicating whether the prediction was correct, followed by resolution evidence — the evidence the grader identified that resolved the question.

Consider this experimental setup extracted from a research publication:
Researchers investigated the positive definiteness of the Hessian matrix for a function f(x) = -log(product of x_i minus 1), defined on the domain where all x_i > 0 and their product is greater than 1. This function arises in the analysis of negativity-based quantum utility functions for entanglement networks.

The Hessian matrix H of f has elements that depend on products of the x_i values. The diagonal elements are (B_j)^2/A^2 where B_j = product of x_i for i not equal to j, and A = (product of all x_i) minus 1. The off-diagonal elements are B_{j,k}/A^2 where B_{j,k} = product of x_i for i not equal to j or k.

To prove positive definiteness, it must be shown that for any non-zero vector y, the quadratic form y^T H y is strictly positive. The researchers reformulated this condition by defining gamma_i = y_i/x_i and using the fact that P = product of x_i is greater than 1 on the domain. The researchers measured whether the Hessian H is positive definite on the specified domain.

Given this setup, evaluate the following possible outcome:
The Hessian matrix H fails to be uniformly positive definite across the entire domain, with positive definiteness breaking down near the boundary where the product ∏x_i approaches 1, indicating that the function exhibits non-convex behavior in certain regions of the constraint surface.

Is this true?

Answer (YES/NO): NO